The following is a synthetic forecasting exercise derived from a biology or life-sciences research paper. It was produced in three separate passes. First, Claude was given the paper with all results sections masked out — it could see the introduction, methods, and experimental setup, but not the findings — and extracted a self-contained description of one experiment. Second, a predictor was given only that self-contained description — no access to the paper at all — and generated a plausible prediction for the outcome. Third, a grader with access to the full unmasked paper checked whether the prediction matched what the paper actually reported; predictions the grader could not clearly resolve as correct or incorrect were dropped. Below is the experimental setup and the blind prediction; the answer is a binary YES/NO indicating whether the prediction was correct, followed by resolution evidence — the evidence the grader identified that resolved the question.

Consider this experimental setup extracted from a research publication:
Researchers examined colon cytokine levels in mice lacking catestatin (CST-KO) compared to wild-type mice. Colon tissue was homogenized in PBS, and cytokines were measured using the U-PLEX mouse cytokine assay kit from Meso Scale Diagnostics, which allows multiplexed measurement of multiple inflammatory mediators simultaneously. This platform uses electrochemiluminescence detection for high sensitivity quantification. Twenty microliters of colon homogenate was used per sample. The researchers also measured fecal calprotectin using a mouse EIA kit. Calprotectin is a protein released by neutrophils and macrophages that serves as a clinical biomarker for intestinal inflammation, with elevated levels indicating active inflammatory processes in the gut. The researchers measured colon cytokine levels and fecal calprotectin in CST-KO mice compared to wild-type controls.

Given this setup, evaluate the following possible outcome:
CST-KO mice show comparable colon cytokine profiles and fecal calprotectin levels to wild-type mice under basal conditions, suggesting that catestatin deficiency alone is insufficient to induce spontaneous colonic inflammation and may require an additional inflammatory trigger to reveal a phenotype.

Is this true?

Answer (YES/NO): NO